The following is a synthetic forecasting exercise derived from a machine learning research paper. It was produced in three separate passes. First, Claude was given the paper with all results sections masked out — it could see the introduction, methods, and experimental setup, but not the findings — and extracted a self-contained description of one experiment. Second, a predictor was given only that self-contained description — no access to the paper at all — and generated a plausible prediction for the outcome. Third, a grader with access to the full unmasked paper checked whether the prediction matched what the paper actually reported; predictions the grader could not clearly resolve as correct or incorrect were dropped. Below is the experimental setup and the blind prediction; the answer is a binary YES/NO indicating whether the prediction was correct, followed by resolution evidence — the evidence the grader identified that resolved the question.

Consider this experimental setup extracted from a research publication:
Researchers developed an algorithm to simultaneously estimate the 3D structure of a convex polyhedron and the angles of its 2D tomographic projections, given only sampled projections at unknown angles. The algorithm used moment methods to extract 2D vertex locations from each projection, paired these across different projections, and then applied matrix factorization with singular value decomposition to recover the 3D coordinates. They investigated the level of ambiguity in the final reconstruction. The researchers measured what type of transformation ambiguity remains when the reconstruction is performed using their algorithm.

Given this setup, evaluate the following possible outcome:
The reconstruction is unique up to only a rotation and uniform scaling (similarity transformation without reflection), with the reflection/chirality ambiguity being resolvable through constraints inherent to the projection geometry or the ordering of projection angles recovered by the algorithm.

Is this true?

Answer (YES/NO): NO